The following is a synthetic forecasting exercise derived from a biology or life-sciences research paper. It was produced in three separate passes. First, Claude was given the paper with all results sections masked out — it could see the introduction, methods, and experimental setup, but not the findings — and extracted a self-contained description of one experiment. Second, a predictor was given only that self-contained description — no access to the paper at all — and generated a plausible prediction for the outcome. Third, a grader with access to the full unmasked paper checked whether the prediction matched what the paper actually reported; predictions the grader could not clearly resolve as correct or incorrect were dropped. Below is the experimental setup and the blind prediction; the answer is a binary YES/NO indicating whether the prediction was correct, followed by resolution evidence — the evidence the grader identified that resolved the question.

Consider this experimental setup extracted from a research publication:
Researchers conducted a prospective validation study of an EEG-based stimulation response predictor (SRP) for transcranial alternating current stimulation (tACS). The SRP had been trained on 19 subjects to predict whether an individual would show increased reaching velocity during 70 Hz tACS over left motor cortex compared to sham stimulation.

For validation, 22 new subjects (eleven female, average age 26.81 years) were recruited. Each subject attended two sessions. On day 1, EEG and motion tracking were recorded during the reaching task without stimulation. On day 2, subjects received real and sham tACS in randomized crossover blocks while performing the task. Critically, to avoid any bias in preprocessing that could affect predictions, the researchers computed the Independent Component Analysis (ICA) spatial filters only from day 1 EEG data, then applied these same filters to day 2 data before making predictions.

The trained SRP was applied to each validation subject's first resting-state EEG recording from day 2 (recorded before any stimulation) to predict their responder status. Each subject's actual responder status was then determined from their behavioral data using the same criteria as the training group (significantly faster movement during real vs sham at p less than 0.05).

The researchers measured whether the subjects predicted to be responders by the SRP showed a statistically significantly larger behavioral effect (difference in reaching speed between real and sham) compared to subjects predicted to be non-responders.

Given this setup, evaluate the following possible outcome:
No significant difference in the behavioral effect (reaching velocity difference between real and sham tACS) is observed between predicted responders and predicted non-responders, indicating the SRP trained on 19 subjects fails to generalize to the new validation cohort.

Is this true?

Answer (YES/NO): NO